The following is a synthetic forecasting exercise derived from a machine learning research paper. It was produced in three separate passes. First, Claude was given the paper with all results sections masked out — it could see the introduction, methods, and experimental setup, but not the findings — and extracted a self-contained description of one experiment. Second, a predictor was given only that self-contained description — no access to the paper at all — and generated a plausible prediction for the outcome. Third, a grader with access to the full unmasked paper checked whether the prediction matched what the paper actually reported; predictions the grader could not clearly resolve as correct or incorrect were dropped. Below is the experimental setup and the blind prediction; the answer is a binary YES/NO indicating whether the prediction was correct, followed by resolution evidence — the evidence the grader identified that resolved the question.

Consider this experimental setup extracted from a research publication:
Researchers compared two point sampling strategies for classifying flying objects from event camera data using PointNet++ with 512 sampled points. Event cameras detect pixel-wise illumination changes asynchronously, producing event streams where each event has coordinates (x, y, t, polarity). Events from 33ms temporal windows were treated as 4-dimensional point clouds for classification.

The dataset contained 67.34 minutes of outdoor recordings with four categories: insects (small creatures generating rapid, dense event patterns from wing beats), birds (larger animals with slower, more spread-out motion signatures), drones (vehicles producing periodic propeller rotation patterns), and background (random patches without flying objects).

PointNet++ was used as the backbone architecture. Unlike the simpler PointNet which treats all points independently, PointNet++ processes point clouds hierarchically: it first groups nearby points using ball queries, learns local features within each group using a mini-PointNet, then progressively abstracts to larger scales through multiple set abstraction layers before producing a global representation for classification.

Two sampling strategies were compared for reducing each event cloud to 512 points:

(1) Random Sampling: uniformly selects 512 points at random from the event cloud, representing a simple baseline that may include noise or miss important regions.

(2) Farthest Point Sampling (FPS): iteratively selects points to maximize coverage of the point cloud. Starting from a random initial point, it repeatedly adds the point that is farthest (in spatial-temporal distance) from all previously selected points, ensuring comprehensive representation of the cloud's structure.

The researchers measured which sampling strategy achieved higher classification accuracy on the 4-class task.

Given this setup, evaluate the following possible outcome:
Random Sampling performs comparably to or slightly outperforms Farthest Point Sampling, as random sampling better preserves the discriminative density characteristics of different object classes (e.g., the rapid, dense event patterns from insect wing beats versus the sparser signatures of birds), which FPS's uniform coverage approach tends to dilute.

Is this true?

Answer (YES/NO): YES